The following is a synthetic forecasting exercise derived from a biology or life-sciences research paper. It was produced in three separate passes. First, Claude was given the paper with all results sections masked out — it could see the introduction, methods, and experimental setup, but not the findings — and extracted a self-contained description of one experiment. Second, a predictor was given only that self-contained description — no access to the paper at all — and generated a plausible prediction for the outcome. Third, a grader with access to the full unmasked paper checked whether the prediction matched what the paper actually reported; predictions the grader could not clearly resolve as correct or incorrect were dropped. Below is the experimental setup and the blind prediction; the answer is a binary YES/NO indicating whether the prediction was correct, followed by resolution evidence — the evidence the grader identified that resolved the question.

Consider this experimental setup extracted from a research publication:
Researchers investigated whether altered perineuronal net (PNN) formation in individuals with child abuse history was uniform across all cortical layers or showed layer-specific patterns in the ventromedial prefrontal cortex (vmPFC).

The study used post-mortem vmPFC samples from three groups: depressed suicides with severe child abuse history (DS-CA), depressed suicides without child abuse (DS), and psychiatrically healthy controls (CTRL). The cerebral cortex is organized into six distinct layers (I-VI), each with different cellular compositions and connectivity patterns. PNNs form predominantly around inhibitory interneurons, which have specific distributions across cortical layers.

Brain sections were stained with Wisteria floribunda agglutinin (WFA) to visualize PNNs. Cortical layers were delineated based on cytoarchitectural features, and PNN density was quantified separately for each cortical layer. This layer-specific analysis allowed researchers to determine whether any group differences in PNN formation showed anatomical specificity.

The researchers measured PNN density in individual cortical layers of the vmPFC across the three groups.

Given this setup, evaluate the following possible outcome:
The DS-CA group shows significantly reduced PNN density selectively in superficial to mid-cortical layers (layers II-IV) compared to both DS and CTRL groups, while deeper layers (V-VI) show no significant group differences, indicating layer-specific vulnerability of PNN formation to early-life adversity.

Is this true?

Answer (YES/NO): NO